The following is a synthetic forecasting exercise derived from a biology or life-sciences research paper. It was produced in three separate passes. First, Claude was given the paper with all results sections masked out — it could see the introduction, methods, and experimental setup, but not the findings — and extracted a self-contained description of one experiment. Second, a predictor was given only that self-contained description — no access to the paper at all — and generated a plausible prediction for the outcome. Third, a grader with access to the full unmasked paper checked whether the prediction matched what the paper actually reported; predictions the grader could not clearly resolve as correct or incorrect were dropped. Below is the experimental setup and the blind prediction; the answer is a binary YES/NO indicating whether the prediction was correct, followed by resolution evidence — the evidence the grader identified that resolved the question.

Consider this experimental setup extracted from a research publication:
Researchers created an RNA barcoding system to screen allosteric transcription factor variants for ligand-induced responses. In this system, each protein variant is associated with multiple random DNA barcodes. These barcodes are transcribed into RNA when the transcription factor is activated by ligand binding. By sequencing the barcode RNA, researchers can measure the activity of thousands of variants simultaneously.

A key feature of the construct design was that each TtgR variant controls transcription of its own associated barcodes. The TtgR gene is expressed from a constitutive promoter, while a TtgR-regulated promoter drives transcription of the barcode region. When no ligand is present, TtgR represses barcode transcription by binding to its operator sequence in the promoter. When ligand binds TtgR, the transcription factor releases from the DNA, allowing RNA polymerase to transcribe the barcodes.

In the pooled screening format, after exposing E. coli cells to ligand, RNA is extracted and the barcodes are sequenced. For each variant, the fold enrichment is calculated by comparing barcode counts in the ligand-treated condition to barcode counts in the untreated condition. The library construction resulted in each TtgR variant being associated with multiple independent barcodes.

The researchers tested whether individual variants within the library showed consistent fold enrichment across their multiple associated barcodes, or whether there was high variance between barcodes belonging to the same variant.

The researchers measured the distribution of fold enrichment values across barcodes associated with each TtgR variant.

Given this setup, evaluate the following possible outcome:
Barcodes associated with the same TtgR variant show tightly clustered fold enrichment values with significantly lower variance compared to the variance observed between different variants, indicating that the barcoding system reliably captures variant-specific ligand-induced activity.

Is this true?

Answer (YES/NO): YES